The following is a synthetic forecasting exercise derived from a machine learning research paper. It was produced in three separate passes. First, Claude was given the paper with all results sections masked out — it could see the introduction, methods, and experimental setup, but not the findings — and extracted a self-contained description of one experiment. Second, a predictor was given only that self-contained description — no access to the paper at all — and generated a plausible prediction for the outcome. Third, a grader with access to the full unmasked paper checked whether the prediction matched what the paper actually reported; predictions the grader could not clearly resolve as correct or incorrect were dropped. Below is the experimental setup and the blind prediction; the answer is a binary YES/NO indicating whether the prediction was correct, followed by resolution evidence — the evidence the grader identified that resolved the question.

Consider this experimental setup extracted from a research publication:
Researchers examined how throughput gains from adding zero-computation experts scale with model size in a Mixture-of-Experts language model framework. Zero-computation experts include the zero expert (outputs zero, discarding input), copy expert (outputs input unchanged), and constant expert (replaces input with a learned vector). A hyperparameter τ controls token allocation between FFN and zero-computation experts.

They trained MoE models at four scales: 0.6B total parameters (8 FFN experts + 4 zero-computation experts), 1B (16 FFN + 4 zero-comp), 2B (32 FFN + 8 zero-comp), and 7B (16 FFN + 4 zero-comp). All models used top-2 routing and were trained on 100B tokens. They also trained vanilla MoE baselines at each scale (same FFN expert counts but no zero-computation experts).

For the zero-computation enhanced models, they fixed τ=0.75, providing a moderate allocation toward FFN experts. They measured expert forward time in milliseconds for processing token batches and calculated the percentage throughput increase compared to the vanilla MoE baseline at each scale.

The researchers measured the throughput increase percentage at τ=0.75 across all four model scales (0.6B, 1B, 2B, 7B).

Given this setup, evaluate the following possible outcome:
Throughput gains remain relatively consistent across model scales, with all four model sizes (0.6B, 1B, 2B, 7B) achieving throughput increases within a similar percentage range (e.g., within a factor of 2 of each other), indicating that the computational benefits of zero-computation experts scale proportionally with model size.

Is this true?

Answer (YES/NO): YES